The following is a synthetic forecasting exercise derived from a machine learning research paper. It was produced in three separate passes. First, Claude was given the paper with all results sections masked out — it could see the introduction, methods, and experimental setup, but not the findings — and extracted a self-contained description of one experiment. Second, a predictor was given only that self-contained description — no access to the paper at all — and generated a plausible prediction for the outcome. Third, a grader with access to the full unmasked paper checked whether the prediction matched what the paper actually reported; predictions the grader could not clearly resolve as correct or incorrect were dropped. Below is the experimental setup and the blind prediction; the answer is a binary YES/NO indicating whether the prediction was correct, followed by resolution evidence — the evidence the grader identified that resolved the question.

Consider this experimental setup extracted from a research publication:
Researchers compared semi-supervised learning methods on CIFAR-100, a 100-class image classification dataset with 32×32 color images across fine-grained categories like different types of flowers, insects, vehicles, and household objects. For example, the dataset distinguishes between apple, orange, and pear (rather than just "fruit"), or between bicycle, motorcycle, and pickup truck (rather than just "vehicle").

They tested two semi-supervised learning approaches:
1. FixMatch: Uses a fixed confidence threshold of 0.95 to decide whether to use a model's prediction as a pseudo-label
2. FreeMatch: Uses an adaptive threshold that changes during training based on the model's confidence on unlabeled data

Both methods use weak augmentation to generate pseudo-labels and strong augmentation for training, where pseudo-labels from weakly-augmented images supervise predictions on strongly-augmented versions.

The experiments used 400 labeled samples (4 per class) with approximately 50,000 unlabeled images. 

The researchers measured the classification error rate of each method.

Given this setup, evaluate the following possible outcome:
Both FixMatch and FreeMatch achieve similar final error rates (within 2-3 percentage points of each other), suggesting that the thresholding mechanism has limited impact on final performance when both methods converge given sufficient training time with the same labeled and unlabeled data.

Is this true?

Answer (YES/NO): NO